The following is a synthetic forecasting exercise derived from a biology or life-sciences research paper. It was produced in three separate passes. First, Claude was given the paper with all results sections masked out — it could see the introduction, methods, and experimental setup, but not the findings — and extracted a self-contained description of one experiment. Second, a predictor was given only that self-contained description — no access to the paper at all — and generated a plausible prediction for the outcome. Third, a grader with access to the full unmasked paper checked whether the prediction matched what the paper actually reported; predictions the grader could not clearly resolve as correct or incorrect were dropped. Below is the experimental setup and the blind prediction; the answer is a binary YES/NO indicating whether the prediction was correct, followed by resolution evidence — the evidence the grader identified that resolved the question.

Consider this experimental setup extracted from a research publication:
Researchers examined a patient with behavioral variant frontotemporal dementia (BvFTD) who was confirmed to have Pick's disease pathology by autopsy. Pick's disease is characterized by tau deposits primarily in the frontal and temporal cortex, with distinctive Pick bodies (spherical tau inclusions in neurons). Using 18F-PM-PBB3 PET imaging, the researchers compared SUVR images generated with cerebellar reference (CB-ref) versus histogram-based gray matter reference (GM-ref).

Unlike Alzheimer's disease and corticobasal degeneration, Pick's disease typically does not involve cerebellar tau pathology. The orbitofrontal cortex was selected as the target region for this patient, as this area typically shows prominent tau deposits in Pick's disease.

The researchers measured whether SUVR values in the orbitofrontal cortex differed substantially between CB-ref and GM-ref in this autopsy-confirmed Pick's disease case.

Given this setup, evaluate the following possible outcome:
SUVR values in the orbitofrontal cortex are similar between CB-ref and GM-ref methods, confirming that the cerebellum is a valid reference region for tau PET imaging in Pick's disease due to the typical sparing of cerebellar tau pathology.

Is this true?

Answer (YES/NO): YES